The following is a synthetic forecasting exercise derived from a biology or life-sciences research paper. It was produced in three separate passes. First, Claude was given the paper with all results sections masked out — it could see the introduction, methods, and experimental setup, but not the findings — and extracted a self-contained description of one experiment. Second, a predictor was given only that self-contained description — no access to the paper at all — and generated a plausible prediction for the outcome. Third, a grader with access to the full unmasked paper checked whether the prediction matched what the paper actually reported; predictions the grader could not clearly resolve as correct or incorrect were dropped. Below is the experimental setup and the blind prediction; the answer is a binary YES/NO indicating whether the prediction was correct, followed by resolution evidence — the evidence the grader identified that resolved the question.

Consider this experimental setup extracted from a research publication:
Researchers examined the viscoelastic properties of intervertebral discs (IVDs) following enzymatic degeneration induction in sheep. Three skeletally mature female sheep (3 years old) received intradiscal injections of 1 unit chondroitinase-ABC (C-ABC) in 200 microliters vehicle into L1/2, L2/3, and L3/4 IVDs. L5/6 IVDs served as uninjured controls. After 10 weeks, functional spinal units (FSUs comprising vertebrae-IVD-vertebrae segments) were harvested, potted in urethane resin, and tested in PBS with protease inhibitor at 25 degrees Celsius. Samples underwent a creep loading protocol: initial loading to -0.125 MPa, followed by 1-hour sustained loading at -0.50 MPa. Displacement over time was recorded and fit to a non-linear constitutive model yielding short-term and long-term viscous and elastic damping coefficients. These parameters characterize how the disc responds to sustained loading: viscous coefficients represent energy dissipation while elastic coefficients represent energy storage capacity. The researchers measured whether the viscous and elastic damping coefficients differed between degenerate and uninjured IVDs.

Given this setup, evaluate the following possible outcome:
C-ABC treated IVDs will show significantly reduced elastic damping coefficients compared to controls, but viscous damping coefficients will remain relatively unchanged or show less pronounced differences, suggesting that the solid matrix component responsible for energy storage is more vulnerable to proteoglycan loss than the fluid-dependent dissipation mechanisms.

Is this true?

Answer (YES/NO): NO